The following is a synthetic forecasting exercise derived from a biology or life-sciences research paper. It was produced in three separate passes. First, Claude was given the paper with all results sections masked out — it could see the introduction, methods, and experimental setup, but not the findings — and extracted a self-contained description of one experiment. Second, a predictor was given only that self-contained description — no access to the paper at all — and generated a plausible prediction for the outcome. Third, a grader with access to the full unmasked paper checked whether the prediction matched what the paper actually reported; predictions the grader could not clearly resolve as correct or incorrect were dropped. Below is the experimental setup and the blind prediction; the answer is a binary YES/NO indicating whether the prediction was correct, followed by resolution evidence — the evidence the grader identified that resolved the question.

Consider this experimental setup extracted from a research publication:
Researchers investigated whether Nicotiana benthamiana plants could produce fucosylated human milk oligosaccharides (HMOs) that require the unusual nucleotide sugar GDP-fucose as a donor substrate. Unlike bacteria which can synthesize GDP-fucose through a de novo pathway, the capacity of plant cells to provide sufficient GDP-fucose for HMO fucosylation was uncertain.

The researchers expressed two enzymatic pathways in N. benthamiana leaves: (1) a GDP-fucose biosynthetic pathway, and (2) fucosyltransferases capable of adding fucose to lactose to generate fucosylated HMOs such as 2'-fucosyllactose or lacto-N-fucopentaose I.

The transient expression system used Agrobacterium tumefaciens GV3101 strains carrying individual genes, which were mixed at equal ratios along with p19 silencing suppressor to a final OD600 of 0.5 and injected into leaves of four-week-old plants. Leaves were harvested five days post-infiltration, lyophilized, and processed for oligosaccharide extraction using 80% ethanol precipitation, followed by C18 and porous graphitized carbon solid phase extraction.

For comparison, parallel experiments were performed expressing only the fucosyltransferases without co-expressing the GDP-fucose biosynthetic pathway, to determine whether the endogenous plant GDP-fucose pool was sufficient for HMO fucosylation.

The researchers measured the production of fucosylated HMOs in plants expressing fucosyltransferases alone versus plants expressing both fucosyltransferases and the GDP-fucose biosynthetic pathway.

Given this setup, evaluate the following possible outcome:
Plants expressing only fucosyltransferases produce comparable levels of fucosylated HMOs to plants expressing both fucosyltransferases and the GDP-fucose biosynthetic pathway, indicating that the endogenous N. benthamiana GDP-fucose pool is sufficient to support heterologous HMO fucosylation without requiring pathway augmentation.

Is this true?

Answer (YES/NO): NO